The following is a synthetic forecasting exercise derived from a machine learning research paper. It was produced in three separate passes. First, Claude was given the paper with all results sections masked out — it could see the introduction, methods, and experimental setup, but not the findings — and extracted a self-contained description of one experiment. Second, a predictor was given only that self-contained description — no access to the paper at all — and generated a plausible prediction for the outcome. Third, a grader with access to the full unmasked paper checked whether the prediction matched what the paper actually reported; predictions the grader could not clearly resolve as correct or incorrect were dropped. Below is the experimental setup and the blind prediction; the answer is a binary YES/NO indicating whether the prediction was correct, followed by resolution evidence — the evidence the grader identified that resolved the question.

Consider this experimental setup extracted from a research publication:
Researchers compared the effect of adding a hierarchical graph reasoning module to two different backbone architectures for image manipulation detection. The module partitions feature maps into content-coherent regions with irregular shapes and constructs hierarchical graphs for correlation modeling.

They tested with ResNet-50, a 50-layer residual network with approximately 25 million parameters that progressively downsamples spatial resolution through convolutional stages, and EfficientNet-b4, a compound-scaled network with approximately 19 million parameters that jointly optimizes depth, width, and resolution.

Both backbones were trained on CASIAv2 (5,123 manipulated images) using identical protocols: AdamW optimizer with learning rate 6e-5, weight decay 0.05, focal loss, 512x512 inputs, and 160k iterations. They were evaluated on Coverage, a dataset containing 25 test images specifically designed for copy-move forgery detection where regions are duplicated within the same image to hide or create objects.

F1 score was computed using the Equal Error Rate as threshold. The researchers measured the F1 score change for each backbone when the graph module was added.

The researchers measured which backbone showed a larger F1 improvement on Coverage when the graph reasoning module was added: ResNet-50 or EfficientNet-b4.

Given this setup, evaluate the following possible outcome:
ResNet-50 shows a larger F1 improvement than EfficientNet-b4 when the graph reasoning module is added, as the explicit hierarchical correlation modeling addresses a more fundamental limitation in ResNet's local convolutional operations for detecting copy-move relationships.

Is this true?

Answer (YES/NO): YES